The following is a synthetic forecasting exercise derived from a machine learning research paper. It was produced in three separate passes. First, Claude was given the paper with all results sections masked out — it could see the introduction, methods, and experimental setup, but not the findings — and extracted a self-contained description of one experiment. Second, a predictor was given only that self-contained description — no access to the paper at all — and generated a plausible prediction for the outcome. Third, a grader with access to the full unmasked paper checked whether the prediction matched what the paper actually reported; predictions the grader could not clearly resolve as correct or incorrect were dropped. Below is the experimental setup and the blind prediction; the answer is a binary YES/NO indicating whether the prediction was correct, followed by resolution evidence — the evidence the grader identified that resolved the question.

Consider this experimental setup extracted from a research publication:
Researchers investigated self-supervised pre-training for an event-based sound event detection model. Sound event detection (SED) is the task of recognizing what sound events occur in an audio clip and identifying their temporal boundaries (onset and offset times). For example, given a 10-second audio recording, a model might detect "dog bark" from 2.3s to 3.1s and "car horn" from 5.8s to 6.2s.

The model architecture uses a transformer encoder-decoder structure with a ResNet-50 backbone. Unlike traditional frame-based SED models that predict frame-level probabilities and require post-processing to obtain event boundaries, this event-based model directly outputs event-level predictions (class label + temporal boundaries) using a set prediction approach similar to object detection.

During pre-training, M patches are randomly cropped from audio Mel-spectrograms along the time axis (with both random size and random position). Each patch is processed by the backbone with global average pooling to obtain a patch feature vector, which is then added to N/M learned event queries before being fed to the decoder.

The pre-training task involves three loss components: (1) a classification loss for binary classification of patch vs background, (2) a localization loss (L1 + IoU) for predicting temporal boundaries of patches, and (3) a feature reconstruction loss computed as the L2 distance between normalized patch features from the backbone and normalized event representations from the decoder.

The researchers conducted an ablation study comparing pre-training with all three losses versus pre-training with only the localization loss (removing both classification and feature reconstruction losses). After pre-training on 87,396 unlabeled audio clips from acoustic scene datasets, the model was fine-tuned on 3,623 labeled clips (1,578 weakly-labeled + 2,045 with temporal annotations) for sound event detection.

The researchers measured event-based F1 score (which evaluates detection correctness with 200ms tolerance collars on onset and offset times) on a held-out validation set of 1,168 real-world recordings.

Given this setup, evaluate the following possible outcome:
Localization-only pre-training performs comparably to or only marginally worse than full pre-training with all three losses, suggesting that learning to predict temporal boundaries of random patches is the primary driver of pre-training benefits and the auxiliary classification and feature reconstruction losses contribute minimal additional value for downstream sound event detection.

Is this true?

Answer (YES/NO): NO